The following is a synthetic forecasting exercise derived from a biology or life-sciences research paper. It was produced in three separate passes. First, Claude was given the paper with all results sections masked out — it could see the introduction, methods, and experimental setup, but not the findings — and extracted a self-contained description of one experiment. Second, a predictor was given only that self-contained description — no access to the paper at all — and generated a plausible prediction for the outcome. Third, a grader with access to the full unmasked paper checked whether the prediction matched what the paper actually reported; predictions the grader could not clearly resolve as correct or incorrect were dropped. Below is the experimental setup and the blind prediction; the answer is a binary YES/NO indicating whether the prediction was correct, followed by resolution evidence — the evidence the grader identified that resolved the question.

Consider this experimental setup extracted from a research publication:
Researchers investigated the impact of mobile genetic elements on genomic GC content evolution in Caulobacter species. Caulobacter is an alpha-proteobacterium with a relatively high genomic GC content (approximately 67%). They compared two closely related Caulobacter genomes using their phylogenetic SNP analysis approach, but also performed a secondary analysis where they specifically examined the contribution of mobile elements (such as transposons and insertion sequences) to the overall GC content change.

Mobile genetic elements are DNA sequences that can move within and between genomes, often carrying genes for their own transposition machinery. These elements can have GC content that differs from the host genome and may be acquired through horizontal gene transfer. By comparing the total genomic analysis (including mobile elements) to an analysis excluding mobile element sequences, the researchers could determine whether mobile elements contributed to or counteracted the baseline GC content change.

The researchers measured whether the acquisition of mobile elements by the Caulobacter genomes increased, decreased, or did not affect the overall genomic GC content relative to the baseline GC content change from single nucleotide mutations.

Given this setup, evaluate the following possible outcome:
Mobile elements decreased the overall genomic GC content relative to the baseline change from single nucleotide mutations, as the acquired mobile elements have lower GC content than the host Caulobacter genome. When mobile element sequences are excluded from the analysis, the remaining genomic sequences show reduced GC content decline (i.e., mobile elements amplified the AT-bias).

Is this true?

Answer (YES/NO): YES